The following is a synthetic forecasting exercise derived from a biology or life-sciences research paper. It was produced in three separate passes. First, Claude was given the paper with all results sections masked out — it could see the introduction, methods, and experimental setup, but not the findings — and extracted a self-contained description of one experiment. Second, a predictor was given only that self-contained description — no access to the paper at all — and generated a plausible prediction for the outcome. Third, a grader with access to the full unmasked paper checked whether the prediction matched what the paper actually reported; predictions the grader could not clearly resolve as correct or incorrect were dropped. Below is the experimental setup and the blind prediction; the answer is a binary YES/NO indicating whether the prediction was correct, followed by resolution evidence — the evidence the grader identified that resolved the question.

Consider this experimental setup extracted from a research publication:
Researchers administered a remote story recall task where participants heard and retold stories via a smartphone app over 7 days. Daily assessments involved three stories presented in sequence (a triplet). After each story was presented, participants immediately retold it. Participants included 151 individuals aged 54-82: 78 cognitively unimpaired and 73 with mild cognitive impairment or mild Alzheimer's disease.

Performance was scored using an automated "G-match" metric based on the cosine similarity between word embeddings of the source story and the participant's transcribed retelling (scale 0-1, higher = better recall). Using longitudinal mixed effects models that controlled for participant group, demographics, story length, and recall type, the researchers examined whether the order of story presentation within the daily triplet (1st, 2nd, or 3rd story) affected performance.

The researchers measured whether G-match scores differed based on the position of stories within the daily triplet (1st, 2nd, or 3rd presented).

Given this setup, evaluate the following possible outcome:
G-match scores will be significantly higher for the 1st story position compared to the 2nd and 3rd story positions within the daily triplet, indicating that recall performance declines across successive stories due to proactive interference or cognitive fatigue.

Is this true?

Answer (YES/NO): NO